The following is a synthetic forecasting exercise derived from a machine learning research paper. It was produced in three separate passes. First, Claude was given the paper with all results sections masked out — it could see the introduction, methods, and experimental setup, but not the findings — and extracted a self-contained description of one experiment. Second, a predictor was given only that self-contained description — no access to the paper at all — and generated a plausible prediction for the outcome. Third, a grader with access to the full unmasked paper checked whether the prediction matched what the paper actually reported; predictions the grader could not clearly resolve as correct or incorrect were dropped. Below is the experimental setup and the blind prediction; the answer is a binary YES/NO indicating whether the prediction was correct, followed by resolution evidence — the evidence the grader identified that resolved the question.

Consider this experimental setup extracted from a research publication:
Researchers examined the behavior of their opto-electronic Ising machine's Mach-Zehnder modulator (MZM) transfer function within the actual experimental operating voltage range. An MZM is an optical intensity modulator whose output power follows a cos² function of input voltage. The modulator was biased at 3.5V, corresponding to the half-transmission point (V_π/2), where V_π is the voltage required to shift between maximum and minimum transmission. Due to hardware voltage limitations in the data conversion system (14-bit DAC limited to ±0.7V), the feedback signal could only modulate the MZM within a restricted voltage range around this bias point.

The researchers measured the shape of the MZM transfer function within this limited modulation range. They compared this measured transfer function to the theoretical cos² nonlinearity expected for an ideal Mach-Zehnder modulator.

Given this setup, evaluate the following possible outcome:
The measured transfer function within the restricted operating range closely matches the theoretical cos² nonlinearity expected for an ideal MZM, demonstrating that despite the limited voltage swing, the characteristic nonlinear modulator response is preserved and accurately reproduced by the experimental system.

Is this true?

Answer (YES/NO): NO